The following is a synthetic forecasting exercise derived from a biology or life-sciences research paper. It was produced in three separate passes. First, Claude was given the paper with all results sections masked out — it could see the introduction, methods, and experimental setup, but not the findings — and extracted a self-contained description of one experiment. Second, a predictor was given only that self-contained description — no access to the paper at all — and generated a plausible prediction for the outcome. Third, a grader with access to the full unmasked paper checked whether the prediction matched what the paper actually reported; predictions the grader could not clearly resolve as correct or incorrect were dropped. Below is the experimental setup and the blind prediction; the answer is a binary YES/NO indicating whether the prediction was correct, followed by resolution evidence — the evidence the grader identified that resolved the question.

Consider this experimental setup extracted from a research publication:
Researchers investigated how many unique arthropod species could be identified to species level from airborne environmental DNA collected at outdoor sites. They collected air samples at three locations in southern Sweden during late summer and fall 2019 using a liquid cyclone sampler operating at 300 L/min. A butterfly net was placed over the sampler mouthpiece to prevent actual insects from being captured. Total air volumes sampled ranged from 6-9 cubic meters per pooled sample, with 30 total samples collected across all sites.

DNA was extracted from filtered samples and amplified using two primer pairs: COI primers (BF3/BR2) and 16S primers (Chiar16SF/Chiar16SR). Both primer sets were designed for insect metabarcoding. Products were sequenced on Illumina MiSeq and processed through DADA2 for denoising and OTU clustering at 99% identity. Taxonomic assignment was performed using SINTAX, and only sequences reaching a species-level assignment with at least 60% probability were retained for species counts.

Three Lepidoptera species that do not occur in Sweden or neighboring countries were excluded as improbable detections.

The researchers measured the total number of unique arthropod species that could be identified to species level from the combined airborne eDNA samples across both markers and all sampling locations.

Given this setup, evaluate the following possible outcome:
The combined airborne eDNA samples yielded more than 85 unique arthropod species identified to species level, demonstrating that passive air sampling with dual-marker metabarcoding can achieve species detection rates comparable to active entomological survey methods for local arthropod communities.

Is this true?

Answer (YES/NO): NO